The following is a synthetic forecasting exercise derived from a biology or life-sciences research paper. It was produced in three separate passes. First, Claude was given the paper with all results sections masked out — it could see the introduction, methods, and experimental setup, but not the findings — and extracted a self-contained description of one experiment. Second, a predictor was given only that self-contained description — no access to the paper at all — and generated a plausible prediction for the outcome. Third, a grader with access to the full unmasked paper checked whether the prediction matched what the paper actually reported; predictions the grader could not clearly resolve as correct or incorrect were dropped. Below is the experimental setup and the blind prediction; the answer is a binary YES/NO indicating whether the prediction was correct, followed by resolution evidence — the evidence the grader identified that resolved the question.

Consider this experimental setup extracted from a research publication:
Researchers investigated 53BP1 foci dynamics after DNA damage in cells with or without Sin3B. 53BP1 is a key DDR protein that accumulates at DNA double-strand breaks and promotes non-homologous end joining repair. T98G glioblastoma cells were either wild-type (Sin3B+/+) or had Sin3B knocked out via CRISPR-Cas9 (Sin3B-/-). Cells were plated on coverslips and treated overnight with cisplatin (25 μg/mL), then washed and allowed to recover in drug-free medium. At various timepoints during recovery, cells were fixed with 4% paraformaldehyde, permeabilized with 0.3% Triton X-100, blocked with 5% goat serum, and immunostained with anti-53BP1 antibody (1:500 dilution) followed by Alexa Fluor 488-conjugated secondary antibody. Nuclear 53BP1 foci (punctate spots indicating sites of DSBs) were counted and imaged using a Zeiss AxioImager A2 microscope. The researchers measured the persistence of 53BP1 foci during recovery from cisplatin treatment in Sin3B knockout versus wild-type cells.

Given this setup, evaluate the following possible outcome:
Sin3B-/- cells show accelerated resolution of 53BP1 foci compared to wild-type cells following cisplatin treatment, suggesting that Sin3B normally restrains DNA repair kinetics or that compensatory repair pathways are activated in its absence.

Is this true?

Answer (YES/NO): NO